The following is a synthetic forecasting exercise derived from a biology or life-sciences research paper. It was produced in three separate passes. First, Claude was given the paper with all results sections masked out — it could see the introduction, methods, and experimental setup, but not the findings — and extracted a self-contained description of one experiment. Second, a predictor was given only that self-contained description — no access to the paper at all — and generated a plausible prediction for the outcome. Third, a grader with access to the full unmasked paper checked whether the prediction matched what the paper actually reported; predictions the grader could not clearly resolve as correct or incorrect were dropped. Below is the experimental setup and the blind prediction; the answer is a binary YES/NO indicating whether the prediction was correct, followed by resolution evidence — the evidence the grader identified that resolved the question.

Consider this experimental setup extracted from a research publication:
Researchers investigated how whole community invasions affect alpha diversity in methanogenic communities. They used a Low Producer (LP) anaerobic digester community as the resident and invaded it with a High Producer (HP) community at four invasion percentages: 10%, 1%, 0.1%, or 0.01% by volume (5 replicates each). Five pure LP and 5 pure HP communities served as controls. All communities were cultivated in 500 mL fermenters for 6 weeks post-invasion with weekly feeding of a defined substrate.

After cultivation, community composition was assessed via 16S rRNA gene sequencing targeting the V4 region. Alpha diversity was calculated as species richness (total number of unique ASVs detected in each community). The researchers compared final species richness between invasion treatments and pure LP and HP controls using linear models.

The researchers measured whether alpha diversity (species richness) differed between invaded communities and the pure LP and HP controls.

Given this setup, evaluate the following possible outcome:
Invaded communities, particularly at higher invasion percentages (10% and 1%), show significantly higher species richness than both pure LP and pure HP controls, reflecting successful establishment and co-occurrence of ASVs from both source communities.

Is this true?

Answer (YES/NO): NO